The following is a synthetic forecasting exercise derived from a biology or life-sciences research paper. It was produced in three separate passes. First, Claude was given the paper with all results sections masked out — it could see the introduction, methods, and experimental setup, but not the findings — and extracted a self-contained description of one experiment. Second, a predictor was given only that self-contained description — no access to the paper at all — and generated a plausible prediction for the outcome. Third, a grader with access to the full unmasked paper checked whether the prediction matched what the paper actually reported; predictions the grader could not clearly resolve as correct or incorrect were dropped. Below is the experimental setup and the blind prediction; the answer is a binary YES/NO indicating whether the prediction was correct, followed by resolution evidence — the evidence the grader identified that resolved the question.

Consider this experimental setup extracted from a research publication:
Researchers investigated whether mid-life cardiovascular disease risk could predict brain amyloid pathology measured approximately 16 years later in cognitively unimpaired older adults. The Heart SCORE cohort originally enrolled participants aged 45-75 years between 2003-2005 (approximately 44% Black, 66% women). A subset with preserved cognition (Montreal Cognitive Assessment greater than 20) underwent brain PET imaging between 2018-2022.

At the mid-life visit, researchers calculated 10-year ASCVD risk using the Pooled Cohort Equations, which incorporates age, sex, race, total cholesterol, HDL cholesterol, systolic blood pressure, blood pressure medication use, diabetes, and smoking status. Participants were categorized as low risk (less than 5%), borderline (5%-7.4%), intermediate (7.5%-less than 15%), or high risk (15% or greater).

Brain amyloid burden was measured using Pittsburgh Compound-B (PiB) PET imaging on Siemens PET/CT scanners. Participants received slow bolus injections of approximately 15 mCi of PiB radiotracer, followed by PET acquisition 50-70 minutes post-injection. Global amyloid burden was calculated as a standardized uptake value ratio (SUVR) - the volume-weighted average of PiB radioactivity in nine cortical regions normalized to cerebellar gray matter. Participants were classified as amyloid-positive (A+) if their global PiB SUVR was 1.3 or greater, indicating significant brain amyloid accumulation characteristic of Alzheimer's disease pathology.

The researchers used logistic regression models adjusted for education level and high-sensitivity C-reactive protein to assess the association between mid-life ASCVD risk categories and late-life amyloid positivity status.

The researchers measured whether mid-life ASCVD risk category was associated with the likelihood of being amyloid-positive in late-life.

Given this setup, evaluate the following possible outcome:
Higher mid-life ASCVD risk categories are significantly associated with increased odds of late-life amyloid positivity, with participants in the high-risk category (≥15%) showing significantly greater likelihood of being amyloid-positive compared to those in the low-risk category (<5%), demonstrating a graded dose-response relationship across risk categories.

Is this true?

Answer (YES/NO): NO